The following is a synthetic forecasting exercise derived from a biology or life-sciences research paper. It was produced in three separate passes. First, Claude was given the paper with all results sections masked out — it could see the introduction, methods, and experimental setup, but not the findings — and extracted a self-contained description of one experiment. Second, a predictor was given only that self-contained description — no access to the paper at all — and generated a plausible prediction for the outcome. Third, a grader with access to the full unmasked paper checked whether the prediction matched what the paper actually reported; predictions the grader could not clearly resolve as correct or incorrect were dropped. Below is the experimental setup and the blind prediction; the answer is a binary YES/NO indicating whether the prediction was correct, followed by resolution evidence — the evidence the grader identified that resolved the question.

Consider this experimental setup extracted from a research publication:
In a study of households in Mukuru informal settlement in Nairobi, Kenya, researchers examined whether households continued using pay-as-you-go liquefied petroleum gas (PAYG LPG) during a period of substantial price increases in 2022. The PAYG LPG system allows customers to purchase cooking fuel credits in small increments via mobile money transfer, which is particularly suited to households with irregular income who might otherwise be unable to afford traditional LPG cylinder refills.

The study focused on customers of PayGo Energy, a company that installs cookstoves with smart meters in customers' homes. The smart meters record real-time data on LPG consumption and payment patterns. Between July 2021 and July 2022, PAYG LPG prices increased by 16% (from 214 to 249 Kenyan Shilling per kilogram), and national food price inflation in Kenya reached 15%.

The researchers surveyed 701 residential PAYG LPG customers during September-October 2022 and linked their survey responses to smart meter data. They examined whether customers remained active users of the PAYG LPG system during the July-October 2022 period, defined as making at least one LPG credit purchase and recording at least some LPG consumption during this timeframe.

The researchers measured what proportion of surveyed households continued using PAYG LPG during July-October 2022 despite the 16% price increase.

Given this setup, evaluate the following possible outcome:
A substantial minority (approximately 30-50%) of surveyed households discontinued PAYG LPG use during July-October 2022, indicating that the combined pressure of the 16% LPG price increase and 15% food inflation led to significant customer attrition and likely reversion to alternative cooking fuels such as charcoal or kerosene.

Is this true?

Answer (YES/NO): NO